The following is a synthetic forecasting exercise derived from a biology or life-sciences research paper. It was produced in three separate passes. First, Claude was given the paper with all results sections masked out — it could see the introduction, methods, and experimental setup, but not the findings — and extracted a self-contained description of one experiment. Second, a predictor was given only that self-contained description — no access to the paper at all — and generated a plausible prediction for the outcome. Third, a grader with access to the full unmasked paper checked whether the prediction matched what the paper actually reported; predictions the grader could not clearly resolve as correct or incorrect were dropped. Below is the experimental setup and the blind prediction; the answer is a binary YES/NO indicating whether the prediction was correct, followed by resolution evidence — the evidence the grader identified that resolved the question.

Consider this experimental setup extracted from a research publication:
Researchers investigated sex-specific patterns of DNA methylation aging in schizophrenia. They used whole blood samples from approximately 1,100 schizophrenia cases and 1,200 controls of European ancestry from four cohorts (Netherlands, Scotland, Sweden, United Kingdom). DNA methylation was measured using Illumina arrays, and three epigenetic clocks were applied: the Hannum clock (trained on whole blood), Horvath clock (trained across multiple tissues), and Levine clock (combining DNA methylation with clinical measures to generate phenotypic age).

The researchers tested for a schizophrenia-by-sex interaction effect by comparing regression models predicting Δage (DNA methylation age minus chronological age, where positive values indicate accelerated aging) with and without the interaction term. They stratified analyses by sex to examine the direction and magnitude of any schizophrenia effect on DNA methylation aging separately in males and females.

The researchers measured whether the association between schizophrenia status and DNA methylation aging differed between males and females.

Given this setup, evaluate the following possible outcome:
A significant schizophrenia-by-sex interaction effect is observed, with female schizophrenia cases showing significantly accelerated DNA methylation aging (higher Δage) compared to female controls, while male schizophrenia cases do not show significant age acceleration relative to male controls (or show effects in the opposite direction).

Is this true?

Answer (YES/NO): NO